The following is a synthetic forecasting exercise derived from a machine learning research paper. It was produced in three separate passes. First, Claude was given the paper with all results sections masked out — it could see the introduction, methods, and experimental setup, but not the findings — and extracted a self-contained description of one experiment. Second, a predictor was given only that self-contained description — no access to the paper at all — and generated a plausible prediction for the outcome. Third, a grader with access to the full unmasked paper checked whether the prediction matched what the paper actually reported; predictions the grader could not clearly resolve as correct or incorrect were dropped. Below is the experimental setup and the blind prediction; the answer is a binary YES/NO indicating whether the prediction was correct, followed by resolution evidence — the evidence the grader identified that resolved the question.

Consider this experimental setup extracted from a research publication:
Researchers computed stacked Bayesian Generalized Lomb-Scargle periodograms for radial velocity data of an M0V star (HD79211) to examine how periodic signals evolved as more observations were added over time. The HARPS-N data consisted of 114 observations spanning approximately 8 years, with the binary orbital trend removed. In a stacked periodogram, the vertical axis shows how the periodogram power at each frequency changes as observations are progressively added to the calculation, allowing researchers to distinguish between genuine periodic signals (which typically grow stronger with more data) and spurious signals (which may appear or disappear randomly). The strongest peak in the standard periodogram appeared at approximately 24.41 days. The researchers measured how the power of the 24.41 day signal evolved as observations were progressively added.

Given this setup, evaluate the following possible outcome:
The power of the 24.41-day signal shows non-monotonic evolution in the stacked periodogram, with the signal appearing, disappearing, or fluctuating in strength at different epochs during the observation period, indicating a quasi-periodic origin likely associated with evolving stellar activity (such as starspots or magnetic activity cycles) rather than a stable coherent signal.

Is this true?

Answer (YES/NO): NO